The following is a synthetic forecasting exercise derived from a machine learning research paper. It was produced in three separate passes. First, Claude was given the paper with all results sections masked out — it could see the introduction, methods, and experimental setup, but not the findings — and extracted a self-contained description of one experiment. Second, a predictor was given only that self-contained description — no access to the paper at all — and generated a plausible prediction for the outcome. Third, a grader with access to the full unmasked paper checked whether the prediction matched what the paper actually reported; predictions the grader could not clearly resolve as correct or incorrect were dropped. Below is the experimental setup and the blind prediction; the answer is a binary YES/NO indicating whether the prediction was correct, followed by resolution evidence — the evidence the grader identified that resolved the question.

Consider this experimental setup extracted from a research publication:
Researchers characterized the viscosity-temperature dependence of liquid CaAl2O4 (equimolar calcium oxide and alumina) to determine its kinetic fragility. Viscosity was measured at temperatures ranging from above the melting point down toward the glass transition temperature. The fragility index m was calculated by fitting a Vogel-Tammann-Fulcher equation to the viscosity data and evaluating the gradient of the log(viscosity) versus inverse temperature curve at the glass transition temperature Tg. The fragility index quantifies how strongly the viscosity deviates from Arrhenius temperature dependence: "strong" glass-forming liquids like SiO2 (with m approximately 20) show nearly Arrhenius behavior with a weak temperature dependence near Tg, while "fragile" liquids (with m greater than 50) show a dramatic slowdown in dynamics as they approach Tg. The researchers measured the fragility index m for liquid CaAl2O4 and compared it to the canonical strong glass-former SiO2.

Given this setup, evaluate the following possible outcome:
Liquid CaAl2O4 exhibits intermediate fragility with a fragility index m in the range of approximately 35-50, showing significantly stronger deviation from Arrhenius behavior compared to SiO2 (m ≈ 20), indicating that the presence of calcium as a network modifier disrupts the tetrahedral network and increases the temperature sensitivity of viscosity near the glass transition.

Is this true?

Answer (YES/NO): NO